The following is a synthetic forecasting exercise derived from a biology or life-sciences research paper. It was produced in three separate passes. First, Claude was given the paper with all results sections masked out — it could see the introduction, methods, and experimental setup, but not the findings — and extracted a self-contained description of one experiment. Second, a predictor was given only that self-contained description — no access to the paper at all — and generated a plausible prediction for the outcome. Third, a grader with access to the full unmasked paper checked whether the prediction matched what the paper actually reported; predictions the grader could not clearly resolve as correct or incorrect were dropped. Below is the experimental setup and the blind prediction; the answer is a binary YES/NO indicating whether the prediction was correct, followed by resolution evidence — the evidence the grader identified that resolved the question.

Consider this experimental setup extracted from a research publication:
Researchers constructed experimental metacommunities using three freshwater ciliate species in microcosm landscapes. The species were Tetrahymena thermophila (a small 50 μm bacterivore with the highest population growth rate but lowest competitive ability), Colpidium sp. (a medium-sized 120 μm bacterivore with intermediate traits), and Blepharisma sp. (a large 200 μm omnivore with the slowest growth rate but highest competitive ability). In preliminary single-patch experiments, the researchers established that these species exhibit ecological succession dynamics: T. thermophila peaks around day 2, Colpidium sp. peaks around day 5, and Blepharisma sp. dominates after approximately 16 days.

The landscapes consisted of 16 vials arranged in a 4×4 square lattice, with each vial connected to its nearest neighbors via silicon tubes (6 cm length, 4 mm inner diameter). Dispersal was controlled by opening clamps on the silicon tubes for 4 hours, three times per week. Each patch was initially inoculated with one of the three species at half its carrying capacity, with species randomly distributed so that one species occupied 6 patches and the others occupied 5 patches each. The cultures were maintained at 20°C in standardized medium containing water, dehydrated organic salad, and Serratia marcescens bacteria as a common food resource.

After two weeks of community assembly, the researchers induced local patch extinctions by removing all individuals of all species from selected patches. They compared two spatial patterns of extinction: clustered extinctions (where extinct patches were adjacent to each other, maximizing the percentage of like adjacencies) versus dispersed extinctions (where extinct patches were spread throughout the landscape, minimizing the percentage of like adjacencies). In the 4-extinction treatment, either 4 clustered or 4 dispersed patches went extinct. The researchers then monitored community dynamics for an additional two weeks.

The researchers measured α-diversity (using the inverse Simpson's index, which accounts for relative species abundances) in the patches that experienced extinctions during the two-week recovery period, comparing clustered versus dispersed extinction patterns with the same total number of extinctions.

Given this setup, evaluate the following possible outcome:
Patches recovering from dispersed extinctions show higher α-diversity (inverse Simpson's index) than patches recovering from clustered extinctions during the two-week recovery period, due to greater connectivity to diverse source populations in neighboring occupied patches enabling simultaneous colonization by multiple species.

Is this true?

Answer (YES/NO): YES